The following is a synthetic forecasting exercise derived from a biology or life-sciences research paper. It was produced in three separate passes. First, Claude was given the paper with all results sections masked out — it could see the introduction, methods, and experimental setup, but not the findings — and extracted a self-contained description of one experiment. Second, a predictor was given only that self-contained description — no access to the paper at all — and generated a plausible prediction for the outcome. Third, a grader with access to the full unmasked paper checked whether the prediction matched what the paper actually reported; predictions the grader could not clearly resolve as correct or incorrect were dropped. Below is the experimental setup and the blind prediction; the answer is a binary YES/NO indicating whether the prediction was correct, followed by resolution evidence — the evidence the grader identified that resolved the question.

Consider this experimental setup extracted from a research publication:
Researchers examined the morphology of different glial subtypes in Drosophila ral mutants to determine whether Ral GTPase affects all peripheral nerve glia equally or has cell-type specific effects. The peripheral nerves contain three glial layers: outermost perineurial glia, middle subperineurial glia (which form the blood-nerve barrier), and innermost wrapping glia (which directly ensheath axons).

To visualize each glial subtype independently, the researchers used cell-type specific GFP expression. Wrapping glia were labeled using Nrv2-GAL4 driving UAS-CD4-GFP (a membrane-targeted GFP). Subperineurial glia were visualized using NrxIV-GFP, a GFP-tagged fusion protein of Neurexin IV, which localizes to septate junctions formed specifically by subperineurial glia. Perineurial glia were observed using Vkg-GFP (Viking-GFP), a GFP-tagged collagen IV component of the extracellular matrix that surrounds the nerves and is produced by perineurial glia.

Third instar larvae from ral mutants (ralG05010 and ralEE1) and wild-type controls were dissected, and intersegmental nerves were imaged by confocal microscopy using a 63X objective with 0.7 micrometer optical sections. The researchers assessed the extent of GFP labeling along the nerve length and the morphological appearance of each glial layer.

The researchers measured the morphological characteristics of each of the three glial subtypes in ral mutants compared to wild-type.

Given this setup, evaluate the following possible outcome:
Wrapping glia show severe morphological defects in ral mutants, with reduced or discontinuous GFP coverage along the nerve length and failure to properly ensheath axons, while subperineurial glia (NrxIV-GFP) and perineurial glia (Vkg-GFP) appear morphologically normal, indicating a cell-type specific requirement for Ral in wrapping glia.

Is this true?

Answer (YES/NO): YES